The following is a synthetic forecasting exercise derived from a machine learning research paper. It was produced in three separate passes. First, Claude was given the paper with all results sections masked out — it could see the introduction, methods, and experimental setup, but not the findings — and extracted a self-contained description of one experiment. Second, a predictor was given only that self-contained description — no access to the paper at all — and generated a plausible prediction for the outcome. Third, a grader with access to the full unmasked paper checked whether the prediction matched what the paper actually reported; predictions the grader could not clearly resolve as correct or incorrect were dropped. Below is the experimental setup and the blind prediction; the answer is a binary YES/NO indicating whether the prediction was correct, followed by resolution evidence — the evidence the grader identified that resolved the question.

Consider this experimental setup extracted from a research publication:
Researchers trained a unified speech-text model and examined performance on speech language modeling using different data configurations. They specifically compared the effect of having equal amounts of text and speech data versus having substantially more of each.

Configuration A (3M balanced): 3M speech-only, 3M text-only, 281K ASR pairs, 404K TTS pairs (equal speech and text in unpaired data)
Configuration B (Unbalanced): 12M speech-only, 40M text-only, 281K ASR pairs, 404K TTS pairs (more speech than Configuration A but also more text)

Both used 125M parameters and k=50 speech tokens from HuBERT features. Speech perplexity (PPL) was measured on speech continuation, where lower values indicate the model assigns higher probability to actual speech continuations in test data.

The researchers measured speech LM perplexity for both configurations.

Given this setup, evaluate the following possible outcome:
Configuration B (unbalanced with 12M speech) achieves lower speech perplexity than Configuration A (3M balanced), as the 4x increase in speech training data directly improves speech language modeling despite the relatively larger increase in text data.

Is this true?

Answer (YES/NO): NO